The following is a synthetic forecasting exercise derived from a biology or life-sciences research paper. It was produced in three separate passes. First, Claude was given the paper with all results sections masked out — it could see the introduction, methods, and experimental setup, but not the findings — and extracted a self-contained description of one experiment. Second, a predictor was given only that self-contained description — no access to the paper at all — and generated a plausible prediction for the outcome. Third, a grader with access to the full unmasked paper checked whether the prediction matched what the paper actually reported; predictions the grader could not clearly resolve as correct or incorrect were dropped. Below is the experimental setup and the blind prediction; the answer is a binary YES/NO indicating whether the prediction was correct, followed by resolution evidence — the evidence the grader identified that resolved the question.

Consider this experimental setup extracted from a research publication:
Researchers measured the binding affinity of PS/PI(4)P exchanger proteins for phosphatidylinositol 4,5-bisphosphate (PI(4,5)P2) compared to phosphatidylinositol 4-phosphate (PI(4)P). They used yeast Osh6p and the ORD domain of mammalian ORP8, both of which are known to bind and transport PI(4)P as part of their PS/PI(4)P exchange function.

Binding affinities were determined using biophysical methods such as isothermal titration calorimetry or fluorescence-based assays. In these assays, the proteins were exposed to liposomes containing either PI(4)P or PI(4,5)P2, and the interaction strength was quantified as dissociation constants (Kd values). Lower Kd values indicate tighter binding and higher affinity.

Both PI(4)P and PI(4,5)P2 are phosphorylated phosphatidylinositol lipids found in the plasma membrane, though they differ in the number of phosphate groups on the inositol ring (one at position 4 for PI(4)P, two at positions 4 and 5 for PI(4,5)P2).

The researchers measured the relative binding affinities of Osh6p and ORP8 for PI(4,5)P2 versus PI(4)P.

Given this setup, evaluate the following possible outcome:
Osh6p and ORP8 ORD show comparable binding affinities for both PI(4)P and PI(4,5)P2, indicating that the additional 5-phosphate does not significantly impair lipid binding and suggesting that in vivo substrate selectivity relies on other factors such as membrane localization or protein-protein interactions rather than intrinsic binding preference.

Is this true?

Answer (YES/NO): NO